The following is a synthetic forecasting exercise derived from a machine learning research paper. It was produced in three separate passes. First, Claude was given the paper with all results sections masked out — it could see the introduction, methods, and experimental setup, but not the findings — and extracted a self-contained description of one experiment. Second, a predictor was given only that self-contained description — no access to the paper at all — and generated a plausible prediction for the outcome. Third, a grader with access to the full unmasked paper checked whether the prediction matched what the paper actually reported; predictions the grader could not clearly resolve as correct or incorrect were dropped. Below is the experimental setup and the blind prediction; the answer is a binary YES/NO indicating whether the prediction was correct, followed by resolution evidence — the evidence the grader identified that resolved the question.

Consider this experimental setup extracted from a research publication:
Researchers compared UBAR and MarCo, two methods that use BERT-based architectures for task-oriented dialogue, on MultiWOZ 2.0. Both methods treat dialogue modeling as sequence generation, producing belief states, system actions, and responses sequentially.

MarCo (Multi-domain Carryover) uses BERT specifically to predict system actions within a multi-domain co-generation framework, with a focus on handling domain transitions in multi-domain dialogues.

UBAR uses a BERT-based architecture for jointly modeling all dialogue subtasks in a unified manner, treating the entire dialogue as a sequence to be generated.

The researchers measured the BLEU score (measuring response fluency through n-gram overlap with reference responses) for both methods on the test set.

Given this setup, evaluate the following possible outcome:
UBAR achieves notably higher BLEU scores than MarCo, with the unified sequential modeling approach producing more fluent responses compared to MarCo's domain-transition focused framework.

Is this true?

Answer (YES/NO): NO